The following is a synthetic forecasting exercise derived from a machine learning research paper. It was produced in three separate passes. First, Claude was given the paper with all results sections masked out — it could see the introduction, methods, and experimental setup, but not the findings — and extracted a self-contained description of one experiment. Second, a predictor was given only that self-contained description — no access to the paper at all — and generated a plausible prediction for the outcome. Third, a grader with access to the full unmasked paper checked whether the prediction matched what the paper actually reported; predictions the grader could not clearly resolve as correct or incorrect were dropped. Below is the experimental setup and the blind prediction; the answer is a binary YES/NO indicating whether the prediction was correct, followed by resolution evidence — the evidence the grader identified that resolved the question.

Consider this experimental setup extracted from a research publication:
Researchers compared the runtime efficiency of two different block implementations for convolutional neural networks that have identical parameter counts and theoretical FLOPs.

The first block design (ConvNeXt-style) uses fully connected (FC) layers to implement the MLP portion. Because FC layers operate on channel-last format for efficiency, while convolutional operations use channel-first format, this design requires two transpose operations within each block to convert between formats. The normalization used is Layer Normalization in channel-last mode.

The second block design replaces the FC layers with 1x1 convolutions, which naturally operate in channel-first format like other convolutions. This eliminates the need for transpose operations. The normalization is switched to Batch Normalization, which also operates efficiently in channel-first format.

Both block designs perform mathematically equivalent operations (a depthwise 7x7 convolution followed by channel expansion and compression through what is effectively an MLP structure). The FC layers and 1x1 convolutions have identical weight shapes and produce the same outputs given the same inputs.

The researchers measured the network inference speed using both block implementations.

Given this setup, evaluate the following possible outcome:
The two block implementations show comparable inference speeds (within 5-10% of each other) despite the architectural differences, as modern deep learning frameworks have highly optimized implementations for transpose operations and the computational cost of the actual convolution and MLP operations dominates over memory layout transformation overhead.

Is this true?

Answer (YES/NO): NO